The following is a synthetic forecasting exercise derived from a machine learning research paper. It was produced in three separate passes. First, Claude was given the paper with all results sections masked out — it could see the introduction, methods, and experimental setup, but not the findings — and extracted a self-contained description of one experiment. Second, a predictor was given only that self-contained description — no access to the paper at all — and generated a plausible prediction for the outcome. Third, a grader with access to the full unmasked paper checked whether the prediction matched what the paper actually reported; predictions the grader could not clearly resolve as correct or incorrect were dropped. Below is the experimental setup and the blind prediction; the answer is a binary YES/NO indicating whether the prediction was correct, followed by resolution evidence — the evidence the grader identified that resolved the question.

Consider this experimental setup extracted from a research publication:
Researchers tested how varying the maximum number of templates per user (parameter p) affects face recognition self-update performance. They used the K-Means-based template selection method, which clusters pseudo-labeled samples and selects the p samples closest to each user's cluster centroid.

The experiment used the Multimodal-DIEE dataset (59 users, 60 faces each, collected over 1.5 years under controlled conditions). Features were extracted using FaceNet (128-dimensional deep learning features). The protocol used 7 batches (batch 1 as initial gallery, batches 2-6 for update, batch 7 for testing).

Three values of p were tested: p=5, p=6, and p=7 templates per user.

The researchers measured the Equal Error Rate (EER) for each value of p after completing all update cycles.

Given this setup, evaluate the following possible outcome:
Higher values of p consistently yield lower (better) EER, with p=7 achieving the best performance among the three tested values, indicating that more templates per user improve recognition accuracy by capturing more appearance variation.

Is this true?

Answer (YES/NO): NO